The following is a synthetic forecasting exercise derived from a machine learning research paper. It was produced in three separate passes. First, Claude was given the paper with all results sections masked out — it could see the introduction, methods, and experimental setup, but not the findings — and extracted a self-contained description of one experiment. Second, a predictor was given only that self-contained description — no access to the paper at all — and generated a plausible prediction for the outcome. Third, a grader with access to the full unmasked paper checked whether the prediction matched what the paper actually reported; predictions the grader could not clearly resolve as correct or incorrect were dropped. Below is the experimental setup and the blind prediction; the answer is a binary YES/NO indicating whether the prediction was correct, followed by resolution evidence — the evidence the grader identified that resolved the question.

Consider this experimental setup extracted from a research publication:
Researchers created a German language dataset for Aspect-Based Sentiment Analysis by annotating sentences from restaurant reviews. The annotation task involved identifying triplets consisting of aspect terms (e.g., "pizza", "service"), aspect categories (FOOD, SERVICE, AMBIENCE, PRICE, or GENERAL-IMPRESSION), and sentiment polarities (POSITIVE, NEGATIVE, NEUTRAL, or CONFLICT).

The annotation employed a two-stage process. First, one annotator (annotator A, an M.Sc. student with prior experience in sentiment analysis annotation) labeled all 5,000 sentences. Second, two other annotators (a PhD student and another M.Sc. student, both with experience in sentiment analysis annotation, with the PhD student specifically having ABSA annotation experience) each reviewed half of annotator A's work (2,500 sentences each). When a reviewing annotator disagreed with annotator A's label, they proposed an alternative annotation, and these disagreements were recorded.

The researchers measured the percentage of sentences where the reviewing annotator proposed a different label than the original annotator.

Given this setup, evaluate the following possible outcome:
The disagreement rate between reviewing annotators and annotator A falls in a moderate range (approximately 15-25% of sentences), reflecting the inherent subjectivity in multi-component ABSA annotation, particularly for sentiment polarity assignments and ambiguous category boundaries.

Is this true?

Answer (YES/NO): NO